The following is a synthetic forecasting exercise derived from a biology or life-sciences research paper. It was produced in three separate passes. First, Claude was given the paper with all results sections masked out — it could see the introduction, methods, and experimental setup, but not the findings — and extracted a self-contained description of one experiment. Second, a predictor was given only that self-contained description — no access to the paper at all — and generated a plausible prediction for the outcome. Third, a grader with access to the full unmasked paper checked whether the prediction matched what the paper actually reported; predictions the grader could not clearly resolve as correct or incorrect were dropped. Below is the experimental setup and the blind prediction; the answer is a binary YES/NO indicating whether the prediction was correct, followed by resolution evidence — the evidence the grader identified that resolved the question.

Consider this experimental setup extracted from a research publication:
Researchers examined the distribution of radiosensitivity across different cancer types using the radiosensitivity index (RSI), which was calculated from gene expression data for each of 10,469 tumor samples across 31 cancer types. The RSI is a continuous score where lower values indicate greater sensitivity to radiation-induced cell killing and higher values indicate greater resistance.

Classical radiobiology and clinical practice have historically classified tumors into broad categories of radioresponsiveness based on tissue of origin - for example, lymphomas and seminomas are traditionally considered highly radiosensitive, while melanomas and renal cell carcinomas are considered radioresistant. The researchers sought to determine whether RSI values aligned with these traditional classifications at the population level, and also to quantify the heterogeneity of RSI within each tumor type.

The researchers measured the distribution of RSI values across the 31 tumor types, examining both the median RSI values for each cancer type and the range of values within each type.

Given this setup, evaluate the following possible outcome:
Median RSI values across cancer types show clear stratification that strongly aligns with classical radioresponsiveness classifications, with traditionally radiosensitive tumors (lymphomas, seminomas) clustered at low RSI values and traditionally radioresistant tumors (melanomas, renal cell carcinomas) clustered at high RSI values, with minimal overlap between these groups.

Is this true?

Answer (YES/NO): NO